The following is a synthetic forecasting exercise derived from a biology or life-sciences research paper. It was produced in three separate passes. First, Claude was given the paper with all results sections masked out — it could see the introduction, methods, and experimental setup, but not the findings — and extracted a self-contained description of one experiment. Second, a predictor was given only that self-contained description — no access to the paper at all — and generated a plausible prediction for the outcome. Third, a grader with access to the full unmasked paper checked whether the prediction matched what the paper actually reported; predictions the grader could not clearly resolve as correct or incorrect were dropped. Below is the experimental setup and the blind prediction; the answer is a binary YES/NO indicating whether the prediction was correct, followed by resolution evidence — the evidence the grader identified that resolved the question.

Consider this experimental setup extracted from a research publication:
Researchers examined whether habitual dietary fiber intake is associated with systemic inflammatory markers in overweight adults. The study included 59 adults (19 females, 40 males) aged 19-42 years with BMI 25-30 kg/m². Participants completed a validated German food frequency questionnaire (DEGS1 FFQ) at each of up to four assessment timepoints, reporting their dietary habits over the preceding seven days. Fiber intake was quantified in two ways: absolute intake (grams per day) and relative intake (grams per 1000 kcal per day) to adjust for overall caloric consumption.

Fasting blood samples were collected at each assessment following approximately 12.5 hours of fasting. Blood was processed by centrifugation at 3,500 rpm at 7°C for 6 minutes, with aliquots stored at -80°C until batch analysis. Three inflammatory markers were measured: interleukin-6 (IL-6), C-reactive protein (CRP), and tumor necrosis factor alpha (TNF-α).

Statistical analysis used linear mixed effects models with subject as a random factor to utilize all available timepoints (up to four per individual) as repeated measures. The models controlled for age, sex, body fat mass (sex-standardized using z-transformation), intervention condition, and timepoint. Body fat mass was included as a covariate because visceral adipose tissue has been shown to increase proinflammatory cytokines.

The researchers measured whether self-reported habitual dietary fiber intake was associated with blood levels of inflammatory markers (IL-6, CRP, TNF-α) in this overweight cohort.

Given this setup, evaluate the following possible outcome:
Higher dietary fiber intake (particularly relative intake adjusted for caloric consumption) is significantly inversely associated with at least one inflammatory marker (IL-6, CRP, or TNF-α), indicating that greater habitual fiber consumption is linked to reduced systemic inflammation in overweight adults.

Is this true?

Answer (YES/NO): NO